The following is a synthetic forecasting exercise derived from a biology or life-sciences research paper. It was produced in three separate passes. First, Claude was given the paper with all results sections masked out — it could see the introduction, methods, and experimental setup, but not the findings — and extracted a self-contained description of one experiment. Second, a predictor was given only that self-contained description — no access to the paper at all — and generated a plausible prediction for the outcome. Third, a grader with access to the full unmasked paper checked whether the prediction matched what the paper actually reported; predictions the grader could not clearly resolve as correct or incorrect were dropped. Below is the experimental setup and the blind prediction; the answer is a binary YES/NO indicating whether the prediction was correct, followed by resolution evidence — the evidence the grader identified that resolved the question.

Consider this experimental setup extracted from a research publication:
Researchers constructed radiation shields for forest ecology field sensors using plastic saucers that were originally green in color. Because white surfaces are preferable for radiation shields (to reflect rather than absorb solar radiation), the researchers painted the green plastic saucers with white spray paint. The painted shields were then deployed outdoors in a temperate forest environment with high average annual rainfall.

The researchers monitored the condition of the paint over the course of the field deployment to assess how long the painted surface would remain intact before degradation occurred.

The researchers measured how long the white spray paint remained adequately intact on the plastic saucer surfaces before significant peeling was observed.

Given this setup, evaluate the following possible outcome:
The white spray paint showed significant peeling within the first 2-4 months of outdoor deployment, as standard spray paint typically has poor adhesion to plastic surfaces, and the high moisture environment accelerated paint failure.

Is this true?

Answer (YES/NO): NO